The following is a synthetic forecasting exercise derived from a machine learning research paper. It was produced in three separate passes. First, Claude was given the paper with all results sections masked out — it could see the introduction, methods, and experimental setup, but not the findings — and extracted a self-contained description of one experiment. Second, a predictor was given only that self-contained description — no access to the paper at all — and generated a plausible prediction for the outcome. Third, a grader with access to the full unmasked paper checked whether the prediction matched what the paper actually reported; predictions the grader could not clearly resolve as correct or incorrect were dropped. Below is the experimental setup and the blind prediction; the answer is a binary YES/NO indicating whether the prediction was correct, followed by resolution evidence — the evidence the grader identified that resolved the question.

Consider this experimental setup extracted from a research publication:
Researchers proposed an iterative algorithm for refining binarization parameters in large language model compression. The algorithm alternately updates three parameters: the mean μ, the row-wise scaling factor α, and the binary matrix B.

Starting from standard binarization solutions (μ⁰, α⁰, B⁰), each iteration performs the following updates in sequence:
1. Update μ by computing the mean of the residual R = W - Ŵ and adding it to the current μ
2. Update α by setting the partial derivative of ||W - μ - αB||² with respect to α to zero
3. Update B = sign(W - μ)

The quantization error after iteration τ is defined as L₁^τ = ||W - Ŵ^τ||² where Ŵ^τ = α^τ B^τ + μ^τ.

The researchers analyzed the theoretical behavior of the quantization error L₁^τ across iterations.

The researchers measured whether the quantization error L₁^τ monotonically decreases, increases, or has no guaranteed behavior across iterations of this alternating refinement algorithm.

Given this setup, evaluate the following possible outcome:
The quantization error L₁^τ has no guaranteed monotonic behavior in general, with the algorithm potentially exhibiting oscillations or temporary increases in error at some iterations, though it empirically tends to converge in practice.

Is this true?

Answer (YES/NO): NO